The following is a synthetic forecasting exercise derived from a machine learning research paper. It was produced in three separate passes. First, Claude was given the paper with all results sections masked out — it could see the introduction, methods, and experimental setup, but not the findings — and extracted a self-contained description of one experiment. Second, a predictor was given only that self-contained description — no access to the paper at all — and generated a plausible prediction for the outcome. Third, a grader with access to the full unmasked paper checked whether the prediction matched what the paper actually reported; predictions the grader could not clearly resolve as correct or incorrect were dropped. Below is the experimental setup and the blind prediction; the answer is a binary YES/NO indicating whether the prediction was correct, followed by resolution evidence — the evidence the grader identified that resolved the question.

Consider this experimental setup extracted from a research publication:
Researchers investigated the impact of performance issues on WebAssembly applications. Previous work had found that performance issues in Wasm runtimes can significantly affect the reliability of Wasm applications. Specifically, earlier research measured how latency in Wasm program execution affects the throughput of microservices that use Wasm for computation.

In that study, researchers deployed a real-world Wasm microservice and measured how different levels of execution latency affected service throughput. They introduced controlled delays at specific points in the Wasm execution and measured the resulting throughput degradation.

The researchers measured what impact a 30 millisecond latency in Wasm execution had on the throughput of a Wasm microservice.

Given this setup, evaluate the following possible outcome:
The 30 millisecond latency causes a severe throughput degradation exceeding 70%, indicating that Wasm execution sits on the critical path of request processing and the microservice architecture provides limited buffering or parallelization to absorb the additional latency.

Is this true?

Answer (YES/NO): NO